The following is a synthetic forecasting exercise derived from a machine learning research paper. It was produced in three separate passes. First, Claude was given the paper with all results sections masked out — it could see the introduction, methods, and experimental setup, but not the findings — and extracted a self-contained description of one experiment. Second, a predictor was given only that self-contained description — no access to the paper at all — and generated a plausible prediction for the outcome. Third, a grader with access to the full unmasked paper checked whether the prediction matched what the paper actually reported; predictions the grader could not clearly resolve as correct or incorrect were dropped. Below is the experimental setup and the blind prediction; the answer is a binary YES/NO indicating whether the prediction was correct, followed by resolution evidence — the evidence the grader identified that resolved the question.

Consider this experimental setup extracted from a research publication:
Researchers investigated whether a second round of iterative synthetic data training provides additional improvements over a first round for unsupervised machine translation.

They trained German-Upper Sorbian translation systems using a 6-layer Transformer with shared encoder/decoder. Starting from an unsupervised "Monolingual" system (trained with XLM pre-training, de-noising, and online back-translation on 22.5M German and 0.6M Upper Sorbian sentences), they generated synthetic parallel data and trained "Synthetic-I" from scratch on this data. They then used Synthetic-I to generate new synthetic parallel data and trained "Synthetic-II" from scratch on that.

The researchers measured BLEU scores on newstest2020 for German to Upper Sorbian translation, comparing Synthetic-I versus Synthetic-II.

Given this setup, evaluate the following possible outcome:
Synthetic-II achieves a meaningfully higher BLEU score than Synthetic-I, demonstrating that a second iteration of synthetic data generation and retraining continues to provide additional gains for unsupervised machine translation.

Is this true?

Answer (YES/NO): NO